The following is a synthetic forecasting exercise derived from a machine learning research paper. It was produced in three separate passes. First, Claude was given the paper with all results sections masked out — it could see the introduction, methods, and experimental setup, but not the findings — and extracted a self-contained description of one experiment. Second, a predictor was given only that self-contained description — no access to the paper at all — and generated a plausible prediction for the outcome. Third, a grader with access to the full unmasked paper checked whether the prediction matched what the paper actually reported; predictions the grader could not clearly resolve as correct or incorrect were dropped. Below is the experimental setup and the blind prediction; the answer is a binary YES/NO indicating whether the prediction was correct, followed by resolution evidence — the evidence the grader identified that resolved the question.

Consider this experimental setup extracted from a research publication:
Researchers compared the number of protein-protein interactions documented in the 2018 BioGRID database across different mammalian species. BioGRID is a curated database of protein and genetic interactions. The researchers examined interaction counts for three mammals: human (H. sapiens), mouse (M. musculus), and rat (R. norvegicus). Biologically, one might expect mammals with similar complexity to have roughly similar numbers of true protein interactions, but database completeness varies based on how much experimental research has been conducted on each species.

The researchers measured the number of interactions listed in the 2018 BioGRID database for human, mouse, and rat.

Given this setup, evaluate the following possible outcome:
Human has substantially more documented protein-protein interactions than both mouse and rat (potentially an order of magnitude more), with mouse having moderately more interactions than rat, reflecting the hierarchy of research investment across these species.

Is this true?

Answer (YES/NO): YES